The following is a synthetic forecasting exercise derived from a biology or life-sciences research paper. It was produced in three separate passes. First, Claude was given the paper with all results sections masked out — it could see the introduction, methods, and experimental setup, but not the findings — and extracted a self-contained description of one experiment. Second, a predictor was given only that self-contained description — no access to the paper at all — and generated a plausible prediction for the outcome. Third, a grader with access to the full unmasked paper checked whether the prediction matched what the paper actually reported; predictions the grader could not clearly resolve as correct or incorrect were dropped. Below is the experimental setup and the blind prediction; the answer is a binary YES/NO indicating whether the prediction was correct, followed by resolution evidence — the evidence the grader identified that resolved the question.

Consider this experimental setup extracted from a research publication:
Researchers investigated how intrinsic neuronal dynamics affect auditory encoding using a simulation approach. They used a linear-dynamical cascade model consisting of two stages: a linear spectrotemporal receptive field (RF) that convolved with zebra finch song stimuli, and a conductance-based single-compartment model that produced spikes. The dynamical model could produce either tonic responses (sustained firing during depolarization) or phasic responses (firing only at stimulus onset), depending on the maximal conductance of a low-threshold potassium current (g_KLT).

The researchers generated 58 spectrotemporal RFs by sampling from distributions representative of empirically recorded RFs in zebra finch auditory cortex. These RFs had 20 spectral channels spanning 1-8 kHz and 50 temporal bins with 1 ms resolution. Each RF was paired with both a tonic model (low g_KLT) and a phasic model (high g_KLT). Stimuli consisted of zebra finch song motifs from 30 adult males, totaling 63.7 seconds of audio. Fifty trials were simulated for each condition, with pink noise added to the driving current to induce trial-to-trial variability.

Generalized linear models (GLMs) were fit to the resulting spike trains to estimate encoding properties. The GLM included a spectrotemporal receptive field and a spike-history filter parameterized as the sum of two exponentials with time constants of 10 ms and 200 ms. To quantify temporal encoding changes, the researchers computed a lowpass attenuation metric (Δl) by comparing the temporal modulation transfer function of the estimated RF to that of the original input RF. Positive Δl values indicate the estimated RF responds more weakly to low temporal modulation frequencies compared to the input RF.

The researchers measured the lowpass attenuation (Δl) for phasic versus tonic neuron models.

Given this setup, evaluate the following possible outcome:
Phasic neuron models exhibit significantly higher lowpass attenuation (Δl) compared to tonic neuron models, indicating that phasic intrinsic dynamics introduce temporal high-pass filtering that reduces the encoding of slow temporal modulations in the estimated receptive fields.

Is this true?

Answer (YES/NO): NO